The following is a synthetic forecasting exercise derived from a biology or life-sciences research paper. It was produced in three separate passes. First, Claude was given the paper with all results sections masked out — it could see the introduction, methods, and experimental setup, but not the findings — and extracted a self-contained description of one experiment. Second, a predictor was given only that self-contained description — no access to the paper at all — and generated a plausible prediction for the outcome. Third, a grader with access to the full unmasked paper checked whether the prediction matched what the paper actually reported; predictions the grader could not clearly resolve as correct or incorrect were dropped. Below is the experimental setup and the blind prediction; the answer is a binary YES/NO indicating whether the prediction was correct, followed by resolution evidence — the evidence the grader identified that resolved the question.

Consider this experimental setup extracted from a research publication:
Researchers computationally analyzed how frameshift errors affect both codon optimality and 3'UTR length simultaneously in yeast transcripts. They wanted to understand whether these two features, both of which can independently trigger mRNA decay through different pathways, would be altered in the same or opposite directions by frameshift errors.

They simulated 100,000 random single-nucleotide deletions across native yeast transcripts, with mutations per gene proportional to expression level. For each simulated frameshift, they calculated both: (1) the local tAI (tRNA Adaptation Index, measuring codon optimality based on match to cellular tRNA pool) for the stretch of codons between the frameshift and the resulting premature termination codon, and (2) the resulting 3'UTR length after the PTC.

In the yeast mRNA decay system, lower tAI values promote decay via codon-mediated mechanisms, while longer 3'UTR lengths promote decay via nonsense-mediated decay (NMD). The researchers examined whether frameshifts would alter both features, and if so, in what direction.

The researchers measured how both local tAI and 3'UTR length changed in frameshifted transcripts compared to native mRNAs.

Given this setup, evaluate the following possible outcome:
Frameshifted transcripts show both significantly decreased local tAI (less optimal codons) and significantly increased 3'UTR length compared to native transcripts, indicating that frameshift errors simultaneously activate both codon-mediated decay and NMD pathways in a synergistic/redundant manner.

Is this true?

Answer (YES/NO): YES